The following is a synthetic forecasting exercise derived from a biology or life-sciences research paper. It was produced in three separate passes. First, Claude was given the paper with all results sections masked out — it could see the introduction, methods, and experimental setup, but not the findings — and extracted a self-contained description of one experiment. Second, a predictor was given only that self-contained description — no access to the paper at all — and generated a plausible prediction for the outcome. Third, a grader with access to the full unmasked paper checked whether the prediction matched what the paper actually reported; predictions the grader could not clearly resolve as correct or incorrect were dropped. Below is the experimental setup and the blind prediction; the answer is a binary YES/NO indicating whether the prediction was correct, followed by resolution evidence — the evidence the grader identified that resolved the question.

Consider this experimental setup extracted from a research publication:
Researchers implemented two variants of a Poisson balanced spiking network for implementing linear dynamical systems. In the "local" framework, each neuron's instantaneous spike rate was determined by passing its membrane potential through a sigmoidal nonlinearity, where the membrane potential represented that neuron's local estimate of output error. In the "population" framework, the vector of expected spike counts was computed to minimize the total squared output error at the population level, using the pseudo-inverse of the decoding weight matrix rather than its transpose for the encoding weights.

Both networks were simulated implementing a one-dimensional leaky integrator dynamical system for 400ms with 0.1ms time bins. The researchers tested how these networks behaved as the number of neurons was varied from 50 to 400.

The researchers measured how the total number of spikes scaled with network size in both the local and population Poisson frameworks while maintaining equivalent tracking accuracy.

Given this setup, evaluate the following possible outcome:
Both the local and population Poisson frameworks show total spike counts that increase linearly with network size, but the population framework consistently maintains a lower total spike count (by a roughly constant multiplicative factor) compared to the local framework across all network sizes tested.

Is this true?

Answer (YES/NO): NO